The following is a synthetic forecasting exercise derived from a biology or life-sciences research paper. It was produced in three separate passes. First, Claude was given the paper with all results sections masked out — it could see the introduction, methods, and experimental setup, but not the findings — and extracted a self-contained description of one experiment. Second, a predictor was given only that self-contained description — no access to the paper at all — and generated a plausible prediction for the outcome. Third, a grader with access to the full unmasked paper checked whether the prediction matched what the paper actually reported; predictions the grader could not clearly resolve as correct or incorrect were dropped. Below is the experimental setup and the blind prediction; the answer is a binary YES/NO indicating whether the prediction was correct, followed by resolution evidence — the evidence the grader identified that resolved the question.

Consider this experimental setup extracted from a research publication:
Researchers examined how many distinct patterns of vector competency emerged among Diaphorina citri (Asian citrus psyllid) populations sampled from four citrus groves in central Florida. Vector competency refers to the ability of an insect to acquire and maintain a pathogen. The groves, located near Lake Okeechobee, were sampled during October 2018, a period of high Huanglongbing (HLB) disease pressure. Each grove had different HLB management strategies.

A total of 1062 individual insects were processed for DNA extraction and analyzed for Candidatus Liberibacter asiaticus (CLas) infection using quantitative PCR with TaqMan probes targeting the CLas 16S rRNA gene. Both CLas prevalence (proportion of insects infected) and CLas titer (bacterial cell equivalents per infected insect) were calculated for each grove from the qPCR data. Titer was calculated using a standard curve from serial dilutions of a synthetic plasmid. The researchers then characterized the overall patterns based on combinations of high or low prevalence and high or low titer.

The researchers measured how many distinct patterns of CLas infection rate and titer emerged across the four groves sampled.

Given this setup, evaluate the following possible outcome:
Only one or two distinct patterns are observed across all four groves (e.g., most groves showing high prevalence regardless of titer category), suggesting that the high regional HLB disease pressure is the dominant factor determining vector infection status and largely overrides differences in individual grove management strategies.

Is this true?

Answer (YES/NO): NO